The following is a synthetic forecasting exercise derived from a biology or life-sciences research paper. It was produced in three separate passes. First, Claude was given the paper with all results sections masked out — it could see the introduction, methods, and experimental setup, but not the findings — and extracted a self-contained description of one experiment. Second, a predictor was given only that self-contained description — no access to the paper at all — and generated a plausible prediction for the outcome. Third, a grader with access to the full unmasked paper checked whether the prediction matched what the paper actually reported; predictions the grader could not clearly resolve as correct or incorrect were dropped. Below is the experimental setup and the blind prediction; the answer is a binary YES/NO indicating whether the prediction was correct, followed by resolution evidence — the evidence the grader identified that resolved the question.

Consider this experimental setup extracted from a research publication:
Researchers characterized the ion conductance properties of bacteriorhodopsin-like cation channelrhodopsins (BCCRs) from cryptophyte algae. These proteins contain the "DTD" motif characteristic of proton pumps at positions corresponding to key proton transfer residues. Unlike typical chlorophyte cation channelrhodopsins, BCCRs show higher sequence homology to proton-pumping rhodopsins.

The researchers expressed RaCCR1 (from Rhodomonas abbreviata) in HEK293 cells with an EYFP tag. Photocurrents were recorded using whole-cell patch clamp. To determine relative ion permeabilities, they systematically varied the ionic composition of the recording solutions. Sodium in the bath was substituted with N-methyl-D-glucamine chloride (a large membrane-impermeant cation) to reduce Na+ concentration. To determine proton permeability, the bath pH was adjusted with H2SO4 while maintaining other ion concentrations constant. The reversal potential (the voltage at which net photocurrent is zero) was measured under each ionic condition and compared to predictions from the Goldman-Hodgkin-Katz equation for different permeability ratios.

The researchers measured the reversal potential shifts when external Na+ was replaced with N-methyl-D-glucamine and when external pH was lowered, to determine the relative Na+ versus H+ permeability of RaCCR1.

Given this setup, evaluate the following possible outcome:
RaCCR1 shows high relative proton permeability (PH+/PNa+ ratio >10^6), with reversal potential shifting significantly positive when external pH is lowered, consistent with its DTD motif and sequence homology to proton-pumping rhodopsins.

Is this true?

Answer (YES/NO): NO